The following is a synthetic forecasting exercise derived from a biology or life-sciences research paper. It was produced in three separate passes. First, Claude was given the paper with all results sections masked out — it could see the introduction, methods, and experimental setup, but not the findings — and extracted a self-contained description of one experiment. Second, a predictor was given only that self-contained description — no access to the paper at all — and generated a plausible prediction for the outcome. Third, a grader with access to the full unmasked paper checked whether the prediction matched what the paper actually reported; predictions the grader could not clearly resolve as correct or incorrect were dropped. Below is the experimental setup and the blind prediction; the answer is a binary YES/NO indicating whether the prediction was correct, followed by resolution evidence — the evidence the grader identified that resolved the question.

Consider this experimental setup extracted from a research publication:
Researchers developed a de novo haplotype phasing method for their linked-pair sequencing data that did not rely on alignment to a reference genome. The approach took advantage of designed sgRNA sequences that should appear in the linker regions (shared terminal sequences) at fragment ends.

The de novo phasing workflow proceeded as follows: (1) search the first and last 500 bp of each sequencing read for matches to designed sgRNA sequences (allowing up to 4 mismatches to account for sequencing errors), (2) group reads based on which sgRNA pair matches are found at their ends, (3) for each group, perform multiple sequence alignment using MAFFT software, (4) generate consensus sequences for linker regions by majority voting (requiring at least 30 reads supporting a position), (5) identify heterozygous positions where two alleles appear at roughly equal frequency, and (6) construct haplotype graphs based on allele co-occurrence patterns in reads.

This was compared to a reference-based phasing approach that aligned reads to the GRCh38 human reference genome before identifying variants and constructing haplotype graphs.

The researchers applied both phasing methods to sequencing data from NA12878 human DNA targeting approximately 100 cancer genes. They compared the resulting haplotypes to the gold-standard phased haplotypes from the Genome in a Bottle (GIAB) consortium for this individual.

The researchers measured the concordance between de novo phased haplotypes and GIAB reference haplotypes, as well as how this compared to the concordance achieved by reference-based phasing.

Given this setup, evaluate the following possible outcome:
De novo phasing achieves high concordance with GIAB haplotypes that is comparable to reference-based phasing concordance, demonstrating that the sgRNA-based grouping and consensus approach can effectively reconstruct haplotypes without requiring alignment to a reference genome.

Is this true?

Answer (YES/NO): YES